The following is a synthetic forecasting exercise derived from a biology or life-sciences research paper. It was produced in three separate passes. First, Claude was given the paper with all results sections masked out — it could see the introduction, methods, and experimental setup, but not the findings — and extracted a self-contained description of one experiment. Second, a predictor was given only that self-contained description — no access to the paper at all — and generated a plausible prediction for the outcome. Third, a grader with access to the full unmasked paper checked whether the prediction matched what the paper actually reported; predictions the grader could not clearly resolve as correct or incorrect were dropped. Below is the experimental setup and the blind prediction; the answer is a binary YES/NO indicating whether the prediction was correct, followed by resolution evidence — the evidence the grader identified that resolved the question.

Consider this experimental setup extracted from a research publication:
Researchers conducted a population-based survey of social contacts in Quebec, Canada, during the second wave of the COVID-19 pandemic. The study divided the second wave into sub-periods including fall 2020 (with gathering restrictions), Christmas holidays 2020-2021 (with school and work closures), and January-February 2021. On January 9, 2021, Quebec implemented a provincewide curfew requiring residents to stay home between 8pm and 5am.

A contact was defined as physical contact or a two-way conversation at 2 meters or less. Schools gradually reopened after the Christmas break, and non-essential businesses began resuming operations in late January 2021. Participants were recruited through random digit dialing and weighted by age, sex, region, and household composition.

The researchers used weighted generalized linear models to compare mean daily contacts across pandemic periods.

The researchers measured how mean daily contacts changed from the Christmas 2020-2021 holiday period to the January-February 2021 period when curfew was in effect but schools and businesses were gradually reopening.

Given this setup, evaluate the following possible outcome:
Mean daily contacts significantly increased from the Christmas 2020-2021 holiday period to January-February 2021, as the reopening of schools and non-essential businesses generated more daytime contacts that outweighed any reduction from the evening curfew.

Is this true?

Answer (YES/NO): NO